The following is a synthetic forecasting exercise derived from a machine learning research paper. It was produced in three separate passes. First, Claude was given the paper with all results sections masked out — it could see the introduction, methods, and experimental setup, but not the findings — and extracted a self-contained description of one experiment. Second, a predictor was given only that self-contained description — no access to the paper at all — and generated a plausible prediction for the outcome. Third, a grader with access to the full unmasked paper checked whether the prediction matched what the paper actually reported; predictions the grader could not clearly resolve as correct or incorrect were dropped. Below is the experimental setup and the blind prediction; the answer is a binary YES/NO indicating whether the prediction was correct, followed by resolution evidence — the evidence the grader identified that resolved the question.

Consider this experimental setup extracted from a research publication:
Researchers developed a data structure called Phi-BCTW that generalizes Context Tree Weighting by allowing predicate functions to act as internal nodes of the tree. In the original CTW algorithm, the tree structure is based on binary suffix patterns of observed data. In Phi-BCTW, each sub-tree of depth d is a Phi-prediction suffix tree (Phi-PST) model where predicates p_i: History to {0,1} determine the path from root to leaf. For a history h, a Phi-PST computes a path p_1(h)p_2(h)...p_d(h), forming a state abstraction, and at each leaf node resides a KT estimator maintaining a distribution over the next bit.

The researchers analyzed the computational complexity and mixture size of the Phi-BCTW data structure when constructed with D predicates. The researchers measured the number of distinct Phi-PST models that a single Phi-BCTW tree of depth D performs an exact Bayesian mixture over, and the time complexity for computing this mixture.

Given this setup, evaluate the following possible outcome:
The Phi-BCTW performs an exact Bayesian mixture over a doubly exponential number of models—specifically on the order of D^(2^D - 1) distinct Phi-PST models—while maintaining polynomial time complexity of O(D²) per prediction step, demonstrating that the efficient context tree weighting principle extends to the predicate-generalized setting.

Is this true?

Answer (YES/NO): NO